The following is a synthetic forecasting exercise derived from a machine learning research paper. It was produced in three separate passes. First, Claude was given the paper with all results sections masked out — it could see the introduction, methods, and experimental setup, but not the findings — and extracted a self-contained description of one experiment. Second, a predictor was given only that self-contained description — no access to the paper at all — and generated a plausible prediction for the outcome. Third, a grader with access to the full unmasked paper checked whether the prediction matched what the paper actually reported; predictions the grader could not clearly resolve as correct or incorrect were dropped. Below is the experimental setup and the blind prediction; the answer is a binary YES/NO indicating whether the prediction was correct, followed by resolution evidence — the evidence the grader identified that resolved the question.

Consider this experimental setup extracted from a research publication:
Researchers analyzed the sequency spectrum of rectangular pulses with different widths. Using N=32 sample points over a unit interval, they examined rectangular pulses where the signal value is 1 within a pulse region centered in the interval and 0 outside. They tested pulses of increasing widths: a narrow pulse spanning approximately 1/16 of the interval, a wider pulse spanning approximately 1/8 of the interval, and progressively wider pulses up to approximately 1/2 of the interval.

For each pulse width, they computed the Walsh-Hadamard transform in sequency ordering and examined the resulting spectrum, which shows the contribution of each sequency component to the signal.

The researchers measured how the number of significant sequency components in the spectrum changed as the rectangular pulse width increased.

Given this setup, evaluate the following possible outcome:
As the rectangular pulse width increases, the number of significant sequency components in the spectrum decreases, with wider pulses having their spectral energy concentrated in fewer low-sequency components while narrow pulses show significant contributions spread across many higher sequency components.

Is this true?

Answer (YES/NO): YES